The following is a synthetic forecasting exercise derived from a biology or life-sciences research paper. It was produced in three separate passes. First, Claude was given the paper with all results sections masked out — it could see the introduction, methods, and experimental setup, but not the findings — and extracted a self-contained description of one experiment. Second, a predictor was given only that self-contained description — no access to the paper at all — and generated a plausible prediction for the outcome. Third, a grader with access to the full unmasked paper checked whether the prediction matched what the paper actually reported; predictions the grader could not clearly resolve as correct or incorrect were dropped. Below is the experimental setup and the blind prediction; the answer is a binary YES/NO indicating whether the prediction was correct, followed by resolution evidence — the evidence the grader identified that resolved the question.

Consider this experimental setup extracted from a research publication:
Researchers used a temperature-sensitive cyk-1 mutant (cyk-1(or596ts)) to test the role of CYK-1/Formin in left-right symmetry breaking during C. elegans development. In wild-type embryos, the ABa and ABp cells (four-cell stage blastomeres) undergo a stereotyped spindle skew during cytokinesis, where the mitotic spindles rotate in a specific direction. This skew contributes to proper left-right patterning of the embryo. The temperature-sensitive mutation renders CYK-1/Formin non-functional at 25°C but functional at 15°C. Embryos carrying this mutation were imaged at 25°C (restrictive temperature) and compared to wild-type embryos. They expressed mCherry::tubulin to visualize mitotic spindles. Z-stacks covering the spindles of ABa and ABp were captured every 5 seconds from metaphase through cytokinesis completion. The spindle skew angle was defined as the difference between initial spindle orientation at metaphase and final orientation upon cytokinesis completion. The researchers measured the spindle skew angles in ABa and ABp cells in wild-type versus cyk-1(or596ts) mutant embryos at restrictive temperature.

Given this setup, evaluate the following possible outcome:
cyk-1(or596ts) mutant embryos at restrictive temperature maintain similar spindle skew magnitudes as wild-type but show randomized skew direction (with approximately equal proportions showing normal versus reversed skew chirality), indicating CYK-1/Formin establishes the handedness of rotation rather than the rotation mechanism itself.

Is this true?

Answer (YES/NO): NO